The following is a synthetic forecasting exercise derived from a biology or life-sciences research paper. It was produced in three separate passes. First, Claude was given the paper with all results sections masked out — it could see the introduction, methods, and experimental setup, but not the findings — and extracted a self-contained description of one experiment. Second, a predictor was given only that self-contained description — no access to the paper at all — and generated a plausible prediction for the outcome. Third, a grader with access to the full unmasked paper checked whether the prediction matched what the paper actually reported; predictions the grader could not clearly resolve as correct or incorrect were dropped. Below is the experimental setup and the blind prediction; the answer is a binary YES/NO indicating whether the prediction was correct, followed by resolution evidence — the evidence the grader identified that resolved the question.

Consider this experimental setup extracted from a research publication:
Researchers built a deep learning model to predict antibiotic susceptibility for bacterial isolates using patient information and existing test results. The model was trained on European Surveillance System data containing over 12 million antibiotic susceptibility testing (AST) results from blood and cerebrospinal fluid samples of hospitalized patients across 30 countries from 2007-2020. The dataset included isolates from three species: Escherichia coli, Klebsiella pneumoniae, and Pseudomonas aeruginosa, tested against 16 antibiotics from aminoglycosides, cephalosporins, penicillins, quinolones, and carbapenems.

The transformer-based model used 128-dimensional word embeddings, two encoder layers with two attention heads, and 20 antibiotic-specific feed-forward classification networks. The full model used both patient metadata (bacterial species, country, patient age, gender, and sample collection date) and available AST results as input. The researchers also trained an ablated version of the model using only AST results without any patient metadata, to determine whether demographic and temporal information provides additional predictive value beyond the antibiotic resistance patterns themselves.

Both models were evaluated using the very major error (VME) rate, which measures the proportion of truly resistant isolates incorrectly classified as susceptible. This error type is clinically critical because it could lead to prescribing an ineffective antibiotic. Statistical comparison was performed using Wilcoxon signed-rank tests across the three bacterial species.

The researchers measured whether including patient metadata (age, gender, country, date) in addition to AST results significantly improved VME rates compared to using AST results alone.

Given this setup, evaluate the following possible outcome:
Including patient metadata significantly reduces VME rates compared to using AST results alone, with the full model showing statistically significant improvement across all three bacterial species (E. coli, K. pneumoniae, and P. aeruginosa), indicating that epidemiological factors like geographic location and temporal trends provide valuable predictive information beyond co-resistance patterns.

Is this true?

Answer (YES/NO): YES